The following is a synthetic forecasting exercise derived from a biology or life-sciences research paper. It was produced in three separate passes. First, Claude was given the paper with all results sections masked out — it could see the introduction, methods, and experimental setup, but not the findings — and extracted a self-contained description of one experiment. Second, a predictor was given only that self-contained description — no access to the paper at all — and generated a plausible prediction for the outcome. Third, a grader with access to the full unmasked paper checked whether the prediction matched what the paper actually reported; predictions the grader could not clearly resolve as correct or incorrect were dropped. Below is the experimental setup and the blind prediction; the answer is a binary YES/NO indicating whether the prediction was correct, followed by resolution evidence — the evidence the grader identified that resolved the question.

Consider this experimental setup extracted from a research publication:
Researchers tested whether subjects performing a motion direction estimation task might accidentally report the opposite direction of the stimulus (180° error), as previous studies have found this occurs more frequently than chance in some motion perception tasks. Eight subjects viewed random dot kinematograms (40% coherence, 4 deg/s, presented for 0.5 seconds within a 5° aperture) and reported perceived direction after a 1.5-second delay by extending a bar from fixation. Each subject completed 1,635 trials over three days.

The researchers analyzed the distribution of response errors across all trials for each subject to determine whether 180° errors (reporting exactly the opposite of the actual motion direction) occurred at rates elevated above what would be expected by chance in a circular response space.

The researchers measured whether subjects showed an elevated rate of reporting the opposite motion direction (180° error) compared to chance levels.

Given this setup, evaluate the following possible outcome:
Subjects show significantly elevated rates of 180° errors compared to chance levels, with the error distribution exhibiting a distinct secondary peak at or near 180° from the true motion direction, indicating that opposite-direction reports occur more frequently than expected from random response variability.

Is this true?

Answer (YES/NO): NO